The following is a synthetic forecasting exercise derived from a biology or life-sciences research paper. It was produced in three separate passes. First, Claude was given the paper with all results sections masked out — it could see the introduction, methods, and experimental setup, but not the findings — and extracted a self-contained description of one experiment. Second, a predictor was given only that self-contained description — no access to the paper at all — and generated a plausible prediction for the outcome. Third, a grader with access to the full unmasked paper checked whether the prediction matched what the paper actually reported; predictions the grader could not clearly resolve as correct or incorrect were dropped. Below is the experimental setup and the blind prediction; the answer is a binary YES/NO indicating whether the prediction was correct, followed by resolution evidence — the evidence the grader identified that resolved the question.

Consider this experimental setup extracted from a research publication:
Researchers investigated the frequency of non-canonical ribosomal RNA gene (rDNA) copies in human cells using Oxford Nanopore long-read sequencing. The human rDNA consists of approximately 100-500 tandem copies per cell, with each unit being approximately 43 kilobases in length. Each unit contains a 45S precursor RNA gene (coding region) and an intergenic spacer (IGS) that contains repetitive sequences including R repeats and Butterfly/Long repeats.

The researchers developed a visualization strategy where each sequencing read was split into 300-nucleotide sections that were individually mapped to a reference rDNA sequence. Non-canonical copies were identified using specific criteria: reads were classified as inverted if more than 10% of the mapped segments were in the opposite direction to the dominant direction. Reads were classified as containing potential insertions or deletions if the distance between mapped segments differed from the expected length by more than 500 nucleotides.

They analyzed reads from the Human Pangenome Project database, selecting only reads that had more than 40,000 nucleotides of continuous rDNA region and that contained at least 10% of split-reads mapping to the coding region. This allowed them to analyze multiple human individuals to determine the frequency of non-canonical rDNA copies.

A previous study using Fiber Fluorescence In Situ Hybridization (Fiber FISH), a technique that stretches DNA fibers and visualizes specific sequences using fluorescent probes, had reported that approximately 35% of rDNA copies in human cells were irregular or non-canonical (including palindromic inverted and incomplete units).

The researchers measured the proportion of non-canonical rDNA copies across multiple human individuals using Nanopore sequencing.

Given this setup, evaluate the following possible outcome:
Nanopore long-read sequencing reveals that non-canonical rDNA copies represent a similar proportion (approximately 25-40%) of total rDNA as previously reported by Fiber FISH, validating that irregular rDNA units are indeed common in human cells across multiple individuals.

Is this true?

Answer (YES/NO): NO